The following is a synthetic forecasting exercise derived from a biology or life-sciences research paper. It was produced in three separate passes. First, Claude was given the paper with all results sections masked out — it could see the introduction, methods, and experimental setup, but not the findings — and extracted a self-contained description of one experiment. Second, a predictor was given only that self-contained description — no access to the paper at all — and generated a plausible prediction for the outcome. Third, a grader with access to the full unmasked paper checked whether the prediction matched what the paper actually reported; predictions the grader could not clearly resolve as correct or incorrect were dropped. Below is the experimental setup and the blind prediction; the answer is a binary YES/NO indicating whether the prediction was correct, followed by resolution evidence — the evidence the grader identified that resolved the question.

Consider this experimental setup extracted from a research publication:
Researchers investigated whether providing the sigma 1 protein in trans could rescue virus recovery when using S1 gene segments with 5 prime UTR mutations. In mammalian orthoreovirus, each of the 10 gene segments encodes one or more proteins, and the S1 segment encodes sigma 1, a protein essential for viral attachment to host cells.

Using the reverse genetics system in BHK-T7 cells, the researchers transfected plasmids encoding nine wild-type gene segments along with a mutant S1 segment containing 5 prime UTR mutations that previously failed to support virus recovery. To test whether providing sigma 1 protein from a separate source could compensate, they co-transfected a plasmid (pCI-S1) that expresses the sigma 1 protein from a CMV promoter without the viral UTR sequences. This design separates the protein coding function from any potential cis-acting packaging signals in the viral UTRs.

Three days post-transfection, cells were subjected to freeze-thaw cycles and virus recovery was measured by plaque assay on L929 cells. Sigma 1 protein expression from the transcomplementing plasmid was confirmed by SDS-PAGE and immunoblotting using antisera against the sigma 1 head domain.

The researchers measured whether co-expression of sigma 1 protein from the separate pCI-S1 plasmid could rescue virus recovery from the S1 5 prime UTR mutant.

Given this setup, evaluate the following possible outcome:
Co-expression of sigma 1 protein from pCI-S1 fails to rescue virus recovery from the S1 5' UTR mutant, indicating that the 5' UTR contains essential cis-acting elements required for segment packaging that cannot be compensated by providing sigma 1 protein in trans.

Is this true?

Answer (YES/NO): YES